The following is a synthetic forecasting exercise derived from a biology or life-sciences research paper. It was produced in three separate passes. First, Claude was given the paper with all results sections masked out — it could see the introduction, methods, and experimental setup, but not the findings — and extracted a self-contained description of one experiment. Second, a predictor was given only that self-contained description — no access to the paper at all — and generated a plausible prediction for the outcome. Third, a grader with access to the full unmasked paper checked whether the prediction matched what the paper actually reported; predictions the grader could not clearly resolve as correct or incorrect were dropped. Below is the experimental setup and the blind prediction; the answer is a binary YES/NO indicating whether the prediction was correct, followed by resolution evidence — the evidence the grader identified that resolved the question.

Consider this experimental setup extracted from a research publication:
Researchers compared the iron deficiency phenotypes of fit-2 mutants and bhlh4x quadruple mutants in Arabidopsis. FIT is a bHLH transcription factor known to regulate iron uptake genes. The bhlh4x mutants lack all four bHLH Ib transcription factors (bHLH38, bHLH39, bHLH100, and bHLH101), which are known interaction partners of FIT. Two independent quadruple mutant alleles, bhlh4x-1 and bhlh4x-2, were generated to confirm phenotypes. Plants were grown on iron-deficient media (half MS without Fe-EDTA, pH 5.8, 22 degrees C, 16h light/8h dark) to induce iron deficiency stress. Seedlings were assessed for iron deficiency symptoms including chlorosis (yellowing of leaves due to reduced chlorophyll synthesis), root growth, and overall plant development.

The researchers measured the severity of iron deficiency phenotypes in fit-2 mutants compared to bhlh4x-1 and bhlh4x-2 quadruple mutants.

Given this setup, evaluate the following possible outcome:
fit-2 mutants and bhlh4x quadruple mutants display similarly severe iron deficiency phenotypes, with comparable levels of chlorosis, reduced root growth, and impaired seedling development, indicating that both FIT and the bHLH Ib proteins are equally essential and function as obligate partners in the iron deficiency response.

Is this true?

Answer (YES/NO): YES